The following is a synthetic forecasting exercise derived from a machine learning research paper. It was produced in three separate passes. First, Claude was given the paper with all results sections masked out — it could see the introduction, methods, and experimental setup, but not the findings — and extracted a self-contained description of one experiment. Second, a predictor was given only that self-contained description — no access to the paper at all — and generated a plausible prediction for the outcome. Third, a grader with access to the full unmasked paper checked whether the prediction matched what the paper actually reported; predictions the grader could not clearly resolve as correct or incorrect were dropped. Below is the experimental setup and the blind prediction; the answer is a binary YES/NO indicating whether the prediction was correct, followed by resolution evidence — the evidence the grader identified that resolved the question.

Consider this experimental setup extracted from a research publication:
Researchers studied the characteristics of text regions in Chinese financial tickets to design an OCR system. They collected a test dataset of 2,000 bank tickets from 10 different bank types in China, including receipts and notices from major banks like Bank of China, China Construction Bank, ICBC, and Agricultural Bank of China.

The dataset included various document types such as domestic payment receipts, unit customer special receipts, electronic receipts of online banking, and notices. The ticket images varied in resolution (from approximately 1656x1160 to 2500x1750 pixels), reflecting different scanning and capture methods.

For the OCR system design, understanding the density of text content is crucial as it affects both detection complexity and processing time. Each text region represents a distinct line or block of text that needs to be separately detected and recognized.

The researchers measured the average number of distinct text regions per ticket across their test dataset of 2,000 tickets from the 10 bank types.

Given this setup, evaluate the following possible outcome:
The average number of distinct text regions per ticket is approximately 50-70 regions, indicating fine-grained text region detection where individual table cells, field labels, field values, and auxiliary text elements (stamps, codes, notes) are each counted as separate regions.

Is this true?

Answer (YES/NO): NO